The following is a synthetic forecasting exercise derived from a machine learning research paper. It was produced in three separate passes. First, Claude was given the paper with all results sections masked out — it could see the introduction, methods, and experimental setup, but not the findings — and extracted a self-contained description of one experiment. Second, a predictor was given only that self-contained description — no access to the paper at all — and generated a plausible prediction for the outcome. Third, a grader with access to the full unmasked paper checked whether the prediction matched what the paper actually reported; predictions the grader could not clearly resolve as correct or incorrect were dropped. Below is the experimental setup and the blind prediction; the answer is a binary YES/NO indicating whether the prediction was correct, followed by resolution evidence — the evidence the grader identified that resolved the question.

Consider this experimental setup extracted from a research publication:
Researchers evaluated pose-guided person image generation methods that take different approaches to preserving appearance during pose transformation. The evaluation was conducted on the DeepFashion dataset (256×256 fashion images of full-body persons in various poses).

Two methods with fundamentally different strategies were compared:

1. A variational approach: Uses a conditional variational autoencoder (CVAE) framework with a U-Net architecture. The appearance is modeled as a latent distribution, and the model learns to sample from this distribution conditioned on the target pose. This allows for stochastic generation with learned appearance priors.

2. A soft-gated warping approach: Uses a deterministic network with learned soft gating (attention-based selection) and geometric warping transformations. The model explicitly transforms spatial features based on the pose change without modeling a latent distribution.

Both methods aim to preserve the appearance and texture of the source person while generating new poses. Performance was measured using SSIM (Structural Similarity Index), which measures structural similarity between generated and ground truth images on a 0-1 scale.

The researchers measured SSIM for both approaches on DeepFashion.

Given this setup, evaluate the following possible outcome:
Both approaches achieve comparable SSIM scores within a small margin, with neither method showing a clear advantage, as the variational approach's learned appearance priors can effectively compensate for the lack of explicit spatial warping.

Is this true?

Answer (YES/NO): NO